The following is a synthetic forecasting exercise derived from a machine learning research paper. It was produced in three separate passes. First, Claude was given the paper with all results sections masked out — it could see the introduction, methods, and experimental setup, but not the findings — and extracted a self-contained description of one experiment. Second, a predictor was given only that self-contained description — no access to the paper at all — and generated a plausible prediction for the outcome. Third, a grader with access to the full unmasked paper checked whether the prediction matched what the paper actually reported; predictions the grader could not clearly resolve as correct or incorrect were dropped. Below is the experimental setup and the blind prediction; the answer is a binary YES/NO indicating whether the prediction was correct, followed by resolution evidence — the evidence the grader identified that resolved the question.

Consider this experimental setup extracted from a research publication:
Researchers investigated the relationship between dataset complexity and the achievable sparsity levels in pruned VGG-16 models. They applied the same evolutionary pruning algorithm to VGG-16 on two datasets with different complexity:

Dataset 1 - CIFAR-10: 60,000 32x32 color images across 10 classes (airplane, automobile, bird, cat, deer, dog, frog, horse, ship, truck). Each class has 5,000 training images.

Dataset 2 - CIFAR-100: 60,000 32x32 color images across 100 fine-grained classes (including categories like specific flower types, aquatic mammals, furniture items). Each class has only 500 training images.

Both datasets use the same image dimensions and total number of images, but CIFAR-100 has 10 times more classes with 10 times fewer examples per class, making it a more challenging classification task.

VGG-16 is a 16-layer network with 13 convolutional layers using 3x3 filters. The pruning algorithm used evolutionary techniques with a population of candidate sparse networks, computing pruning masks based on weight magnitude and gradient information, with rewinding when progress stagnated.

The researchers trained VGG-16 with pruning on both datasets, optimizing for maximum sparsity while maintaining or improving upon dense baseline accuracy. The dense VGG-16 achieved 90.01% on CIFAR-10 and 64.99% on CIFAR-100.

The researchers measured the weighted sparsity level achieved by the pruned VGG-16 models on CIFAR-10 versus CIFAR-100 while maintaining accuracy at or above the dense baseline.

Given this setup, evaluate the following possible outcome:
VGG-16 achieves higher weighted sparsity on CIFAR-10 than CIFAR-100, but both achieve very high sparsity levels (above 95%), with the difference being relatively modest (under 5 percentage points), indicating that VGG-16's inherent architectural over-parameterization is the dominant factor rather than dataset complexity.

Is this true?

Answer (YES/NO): NO